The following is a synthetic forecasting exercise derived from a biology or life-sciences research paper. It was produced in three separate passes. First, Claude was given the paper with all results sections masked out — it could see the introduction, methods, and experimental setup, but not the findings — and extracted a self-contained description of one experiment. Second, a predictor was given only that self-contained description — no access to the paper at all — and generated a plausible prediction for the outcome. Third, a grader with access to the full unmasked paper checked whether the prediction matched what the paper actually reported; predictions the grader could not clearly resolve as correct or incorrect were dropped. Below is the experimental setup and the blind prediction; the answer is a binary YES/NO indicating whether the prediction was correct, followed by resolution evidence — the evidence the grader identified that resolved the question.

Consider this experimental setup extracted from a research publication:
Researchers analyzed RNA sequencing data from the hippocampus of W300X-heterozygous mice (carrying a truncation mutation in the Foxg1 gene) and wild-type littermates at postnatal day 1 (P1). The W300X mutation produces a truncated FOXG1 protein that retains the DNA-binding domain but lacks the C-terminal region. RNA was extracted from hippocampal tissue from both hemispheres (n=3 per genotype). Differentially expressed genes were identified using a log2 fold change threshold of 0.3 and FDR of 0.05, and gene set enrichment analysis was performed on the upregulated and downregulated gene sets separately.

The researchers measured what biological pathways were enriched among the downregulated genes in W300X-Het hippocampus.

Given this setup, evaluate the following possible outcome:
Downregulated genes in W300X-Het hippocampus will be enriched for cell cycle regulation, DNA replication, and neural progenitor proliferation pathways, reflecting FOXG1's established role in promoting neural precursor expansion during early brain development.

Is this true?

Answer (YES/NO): NO